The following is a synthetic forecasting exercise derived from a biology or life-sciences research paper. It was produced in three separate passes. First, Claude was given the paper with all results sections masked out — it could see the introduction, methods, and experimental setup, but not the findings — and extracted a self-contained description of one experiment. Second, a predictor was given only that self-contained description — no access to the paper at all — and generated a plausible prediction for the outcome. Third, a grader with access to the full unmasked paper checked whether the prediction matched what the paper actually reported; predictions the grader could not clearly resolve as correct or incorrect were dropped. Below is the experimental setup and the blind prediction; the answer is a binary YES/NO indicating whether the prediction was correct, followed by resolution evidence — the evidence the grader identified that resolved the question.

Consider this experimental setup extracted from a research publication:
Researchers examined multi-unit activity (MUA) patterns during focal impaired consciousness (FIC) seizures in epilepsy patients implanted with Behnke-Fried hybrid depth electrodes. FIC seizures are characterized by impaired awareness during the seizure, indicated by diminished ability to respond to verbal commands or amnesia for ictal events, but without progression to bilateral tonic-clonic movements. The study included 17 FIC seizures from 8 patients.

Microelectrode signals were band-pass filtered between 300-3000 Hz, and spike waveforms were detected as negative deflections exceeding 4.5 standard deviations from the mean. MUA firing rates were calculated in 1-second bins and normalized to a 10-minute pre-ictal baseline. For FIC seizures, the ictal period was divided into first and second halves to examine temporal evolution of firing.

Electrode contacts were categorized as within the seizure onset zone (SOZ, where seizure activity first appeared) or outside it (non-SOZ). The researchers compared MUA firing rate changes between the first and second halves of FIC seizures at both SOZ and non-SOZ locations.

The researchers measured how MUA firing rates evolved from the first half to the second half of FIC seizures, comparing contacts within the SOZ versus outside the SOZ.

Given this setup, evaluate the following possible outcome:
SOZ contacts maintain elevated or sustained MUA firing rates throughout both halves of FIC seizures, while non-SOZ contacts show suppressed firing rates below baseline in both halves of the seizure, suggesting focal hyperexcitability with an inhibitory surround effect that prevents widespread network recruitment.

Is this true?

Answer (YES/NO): NO